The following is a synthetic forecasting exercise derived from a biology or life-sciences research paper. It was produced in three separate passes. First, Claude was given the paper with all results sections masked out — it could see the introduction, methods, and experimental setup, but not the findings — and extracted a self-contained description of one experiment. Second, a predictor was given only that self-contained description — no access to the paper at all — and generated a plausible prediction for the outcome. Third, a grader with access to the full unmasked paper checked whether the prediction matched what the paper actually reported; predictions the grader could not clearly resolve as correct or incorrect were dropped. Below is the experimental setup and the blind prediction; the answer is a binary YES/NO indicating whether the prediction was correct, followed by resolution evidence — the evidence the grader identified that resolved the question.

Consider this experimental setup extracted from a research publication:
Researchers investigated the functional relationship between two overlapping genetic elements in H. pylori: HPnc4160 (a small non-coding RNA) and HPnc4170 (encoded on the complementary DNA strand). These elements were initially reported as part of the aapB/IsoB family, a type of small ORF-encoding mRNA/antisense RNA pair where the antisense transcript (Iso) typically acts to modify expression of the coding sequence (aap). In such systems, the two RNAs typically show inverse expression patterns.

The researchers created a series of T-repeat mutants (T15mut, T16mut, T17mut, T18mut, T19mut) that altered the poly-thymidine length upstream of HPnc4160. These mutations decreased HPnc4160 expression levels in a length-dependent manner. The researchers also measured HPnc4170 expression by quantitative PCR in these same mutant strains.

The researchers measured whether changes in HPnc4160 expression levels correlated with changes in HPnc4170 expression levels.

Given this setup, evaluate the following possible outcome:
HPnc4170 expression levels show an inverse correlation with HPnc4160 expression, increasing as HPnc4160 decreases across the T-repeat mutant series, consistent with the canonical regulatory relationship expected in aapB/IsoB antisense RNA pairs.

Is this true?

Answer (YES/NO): NO